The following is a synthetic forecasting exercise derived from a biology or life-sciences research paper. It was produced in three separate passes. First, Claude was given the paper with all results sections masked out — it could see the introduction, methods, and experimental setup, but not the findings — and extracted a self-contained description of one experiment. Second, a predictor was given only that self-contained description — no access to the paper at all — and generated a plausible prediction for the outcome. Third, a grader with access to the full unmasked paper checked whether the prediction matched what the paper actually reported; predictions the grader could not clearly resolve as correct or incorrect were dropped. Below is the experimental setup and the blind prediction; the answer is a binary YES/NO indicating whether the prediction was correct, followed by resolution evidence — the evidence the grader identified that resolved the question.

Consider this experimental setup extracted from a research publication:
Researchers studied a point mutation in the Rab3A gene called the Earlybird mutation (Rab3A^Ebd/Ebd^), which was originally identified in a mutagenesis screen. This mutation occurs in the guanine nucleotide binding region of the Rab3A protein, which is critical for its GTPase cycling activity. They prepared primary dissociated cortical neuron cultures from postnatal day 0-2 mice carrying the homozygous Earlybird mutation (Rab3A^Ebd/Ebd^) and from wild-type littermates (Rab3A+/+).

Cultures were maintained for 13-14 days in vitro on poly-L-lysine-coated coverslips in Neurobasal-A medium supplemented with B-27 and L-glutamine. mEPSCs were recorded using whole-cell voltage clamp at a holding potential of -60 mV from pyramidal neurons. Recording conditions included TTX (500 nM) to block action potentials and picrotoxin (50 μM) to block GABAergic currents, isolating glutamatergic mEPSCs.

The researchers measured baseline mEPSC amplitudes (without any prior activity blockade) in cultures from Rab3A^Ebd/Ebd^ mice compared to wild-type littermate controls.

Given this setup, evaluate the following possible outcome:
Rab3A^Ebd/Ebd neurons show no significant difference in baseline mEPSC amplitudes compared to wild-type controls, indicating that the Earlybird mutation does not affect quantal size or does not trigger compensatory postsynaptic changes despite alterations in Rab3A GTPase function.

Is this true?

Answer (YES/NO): NO